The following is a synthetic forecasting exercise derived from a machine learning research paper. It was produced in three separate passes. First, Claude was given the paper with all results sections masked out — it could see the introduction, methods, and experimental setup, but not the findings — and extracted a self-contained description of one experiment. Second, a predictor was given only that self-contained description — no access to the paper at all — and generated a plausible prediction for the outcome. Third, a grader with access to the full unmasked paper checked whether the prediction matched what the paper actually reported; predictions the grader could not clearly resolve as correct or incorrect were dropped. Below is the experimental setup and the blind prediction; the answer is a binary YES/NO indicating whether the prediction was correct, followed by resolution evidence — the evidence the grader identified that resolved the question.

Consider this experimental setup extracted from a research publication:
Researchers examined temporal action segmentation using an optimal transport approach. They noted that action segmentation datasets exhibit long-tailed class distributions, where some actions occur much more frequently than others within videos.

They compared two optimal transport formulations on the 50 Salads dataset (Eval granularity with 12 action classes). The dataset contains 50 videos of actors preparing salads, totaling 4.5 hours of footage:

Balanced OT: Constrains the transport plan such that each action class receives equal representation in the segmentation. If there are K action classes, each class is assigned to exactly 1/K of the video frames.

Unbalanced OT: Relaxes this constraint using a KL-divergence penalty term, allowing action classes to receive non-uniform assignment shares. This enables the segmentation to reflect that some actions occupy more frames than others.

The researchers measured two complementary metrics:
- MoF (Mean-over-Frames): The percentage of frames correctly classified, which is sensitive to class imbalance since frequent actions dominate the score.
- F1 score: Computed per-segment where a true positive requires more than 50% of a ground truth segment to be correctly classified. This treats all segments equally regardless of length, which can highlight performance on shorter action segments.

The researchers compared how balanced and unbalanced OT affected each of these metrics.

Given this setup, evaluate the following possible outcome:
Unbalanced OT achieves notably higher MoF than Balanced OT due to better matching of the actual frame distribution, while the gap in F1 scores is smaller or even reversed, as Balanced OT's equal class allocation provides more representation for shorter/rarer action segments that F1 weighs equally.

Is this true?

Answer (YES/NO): YES